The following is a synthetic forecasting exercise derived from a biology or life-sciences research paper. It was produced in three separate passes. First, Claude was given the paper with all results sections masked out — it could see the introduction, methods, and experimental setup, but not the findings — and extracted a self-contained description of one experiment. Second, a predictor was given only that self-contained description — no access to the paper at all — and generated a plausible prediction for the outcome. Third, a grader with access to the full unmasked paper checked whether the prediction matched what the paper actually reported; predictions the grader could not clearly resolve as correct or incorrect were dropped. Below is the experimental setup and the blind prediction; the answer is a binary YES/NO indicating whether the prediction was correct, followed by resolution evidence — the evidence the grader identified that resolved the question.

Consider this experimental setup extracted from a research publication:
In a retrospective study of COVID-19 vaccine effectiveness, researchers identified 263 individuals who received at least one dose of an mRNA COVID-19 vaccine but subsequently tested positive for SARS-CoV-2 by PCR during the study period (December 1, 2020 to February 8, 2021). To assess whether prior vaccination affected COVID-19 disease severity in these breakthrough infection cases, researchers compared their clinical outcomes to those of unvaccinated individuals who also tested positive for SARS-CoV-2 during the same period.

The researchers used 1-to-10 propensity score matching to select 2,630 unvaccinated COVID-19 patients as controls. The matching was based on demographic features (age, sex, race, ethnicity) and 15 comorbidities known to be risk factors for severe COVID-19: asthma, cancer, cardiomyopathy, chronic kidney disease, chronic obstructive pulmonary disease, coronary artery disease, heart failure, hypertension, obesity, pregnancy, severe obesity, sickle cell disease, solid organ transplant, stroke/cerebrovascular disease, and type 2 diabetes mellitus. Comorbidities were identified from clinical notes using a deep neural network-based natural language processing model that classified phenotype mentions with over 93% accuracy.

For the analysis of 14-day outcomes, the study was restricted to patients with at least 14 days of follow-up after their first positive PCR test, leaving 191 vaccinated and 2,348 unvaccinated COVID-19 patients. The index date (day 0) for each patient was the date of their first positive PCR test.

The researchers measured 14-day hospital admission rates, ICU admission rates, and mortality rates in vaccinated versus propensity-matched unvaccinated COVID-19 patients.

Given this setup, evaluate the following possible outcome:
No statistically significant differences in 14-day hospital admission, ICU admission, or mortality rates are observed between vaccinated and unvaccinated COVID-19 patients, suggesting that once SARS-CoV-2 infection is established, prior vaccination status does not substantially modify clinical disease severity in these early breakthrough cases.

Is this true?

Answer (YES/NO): NO